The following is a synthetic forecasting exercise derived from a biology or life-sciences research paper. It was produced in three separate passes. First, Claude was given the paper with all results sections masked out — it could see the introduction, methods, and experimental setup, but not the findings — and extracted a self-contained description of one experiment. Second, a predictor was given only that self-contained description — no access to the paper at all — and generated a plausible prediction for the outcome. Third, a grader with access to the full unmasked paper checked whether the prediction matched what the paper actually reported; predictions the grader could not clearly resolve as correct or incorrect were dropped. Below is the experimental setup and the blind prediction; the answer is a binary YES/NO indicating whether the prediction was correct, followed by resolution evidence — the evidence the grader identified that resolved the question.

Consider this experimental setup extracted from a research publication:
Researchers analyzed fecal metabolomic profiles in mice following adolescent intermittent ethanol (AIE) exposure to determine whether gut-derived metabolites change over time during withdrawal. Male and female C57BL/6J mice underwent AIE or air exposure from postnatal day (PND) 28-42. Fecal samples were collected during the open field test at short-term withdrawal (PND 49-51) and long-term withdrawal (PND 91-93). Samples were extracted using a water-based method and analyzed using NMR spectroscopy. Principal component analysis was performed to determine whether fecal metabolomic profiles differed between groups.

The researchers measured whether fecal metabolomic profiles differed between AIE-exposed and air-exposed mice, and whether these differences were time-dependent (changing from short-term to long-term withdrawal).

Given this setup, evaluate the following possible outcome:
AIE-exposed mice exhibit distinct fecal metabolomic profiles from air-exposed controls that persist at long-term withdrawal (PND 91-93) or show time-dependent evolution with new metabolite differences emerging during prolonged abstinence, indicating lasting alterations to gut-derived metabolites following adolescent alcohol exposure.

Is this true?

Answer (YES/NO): NO